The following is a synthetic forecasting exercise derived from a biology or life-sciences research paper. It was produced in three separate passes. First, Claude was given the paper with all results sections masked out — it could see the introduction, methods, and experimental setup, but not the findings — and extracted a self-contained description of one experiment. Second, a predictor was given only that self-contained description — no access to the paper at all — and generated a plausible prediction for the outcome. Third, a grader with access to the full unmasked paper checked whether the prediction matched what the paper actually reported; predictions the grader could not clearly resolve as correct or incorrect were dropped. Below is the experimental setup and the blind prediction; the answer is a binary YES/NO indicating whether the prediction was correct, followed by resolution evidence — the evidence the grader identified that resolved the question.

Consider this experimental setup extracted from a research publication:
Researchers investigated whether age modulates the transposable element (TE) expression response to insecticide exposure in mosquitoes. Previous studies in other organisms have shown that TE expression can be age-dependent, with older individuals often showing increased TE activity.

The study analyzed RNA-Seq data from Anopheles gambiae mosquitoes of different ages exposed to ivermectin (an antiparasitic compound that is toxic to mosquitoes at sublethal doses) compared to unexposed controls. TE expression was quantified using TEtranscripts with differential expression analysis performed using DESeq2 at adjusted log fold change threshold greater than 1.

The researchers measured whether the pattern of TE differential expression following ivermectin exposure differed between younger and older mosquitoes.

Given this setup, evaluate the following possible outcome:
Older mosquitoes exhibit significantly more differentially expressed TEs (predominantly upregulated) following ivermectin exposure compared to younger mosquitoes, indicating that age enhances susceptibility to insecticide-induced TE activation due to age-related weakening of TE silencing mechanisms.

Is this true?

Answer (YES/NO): NO